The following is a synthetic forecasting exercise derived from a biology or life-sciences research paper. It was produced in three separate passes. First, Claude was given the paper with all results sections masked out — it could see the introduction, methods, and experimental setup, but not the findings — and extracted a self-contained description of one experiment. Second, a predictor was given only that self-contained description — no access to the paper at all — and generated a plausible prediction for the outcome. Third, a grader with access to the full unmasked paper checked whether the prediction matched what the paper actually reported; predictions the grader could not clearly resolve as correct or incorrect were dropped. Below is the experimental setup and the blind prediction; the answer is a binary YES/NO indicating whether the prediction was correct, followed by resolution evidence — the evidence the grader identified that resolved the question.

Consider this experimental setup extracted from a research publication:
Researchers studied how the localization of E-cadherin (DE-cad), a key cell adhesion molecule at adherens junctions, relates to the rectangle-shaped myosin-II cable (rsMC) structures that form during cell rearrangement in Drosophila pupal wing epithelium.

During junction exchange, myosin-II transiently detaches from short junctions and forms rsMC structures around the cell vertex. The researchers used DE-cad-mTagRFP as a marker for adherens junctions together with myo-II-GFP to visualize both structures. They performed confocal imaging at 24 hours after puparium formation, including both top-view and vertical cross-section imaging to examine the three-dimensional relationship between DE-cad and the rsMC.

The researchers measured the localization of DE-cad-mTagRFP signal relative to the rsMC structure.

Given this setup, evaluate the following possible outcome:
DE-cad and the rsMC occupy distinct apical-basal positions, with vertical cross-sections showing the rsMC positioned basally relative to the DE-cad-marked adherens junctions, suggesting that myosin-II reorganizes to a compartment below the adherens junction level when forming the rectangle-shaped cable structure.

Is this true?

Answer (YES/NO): NO